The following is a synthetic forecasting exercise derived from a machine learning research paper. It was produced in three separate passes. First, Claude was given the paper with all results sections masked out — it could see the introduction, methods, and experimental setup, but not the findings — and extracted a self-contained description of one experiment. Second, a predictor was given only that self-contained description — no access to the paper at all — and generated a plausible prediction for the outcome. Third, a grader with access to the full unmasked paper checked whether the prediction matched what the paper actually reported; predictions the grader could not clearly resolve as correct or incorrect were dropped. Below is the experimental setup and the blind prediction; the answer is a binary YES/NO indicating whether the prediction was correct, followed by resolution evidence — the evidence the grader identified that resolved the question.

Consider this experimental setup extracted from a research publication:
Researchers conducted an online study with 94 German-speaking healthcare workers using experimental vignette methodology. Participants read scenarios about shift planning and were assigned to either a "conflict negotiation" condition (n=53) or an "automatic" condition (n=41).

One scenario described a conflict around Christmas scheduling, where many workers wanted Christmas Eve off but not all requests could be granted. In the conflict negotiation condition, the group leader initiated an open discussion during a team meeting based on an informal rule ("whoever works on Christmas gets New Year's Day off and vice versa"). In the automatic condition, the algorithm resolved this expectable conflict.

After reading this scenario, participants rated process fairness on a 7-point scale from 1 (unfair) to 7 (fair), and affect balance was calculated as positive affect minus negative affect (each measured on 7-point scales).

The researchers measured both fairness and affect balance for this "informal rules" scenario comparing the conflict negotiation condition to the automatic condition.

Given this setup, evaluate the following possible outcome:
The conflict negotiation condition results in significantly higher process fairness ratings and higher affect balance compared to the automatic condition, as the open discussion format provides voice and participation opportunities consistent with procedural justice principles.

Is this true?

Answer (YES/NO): NO